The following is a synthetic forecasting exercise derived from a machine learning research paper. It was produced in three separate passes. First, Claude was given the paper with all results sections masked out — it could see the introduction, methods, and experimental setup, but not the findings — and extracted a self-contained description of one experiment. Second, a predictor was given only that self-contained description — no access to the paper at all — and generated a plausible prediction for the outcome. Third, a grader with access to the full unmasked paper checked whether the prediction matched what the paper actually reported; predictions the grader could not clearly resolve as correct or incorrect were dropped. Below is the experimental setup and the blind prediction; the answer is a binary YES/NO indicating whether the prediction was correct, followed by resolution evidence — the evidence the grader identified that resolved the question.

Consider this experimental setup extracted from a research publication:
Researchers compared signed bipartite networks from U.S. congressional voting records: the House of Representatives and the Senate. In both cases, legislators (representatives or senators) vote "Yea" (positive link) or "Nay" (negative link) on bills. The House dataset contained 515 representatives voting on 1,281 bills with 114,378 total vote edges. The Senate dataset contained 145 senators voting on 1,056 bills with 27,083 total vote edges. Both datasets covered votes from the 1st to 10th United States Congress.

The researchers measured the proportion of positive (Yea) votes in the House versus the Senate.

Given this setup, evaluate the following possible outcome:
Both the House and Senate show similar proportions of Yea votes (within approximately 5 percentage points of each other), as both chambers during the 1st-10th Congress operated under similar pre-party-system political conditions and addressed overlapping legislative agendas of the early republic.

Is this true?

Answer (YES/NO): YES